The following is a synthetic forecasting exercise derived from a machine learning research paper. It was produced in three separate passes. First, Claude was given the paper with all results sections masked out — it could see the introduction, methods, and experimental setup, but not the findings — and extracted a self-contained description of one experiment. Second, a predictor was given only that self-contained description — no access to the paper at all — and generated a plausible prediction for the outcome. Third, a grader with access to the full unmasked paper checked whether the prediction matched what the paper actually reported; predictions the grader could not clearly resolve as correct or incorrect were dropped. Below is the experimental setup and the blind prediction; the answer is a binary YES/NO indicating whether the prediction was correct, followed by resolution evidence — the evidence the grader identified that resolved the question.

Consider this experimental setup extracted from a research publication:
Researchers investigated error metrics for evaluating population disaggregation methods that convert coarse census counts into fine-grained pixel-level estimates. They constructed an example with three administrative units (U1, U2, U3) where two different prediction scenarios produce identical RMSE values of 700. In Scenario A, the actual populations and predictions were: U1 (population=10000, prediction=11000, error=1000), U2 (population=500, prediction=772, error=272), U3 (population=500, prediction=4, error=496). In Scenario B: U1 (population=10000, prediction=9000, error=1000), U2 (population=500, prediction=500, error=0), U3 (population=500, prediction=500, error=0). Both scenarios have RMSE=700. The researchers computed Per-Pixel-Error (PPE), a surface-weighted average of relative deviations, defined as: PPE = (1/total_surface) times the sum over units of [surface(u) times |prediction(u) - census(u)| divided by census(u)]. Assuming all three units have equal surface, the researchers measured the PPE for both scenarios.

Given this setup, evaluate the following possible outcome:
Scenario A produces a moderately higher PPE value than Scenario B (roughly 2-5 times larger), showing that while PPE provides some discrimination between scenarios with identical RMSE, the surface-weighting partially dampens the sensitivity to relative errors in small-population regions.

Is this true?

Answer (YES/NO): NO